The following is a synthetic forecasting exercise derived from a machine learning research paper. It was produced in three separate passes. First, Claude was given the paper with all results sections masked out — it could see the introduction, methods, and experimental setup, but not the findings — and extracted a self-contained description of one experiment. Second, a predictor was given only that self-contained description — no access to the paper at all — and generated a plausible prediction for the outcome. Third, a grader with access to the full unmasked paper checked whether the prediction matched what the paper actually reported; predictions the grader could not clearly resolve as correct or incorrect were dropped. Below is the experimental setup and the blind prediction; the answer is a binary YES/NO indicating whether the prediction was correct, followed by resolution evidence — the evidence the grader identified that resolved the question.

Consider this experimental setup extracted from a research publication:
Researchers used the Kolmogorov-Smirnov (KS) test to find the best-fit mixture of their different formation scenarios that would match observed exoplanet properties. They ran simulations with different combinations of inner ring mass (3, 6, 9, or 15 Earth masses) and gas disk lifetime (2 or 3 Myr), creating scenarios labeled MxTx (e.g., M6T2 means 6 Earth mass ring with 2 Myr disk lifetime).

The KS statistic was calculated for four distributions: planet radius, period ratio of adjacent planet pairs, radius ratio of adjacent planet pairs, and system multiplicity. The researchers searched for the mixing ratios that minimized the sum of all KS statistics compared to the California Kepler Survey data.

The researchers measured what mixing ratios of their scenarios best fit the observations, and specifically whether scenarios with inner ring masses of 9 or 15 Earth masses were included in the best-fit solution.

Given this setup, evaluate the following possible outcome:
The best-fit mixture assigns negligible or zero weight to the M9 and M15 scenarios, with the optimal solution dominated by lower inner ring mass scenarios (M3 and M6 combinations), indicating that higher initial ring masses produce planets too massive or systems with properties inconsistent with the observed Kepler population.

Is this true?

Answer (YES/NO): YES